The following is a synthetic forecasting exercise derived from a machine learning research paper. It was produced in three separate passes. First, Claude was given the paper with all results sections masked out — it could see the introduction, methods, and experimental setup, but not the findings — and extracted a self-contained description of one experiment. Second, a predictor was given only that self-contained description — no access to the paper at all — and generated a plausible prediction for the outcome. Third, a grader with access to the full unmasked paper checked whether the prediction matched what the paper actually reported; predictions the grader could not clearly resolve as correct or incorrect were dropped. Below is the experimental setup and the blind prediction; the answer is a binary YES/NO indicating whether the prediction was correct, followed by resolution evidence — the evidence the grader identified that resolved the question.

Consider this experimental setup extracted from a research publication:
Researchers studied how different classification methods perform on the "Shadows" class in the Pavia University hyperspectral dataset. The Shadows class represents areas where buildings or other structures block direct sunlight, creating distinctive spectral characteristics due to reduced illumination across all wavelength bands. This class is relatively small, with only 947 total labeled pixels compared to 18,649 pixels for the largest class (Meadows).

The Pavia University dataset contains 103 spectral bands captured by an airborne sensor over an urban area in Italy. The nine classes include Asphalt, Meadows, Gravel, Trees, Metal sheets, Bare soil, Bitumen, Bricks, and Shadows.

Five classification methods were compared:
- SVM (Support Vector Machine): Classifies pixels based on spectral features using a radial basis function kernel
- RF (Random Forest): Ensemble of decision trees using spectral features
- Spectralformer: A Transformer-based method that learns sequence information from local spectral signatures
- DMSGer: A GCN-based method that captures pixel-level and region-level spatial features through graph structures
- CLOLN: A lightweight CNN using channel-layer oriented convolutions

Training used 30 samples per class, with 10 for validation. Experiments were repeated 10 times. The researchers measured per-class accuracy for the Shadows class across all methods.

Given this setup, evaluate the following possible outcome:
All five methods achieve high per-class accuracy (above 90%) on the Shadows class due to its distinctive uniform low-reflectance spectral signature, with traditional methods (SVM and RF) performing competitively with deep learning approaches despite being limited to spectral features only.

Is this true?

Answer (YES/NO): NO